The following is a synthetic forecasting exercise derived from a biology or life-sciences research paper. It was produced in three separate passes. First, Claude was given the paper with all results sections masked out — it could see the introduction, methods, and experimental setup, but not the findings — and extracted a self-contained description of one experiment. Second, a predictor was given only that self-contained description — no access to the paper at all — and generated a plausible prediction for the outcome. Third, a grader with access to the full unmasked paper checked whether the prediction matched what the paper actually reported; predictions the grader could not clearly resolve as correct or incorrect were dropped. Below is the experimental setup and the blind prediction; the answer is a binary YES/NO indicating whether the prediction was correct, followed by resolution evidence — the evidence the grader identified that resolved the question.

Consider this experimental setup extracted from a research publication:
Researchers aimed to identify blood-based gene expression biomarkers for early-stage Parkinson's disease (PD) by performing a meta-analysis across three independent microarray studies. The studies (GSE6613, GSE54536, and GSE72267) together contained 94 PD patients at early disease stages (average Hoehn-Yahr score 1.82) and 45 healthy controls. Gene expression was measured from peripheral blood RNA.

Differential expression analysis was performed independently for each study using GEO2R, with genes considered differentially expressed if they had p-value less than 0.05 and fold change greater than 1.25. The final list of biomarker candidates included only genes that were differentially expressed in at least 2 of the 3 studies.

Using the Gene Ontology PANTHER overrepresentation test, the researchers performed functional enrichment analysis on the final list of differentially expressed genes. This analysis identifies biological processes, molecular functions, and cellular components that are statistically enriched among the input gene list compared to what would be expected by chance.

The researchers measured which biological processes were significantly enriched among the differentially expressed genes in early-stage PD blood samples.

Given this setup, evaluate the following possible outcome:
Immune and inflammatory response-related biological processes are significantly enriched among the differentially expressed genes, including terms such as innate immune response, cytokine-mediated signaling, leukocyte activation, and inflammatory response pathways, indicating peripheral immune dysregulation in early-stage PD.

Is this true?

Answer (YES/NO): NO